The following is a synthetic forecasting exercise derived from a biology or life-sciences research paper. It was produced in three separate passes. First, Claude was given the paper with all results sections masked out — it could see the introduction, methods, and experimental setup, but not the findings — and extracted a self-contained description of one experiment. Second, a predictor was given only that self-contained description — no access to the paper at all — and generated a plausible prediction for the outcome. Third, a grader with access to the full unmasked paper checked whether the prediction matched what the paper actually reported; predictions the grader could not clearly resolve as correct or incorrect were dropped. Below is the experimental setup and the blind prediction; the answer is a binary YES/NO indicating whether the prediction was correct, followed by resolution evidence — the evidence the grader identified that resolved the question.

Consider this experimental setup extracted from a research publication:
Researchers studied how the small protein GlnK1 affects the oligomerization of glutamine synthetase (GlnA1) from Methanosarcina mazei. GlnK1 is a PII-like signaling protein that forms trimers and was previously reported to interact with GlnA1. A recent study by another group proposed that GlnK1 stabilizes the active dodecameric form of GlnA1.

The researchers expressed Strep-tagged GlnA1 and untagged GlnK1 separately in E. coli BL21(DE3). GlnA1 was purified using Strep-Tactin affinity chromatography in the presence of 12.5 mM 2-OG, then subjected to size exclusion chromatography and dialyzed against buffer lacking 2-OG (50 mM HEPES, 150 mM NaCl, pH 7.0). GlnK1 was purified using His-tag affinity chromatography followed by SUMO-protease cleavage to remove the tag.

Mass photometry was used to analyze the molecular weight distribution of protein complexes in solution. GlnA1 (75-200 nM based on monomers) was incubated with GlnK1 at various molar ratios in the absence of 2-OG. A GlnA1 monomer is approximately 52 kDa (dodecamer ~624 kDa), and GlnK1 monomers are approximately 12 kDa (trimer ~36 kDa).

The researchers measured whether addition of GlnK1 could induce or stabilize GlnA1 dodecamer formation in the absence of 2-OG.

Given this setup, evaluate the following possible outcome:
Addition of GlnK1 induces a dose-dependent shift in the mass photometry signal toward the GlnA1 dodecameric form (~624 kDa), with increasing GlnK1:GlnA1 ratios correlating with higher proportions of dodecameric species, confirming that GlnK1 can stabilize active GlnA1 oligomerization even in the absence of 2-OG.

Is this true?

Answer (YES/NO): NO